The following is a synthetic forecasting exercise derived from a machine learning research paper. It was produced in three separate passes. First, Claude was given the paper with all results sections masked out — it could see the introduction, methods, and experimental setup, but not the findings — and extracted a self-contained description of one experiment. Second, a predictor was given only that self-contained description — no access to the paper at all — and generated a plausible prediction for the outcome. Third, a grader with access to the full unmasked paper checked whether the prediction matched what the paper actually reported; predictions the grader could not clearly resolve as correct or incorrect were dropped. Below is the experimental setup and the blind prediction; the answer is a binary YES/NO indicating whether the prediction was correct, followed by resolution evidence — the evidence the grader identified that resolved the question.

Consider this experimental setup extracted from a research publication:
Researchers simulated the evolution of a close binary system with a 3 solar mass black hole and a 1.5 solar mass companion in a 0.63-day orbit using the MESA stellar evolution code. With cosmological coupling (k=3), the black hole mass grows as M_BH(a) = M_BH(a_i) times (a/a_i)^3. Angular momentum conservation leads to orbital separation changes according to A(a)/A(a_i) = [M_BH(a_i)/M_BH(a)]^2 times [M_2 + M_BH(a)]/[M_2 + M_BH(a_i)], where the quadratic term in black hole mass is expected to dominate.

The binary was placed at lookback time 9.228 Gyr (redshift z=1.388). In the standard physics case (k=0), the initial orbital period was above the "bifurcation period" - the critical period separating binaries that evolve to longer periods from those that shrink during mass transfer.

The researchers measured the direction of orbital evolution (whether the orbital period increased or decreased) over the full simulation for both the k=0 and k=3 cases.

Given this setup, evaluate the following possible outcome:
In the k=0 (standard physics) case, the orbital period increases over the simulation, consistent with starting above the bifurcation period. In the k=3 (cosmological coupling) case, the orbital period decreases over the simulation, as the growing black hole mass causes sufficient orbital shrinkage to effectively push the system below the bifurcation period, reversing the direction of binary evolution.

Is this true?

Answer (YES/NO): YES